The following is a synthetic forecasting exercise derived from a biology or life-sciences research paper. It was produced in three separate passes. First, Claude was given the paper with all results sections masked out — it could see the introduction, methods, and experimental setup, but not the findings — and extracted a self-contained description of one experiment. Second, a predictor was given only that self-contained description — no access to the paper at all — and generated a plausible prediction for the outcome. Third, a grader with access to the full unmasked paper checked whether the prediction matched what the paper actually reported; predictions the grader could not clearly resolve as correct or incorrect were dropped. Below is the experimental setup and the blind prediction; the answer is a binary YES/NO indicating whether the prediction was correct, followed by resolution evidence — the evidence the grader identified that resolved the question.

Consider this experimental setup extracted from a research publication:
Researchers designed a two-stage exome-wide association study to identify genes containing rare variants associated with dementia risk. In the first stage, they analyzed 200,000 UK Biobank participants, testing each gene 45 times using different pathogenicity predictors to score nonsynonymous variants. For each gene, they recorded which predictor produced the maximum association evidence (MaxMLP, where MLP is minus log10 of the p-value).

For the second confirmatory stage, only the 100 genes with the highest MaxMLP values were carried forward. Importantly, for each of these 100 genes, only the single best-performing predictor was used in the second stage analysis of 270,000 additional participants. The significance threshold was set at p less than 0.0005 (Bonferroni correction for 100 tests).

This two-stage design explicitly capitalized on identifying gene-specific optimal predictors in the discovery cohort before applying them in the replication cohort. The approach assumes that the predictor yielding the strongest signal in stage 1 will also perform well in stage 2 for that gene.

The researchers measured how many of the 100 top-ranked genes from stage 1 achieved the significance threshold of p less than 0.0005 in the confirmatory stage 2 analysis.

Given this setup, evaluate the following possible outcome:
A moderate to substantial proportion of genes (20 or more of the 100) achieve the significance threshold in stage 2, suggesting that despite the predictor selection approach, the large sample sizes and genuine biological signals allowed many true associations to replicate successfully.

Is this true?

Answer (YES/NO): NO